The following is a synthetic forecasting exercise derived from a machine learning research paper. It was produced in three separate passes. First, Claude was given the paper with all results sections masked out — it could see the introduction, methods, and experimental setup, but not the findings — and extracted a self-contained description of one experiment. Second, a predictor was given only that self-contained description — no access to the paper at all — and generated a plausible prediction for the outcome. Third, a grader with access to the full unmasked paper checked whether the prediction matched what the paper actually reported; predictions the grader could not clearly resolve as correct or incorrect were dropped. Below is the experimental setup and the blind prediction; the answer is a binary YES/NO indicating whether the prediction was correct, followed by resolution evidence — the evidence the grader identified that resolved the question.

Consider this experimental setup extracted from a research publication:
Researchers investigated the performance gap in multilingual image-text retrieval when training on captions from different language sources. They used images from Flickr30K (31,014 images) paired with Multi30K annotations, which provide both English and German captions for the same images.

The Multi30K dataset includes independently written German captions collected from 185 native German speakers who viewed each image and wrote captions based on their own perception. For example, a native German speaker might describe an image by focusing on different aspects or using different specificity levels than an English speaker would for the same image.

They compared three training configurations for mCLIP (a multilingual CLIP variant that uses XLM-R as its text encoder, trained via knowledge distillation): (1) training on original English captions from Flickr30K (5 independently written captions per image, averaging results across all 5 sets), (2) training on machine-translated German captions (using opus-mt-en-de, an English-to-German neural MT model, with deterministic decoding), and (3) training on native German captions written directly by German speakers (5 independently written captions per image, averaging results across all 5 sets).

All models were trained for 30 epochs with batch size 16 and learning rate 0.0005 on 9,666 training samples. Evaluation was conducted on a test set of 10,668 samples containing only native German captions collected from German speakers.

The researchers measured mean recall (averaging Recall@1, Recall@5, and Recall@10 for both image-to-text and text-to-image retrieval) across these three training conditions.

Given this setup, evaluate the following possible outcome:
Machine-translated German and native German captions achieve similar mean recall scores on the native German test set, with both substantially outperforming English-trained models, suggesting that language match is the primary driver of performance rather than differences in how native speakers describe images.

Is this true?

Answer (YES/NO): NO